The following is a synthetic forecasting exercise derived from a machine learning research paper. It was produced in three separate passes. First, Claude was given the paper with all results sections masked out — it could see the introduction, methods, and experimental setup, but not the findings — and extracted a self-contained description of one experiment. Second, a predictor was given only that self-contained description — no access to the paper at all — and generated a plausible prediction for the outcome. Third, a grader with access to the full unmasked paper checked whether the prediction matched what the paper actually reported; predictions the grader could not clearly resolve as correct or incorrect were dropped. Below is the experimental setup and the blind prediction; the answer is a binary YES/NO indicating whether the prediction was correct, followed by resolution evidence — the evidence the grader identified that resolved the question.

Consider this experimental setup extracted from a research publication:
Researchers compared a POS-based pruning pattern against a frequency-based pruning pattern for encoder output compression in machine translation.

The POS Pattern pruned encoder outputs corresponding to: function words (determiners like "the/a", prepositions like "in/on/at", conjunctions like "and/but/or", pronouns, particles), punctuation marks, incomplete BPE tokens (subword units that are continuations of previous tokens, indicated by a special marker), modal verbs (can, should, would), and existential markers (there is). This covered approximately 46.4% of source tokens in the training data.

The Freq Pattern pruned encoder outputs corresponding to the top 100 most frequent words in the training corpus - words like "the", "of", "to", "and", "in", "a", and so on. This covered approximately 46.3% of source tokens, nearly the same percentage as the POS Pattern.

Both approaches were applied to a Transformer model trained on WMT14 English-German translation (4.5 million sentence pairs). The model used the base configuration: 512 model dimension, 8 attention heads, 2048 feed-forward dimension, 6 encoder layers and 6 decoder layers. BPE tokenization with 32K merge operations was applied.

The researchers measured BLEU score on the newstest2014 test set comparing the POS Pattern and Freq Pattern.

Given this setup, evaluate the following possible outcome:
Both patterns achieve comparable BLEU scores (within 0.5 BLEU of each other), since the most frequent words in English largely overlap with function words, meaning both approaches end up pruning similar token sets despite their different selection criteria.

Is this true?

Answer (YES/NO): YES